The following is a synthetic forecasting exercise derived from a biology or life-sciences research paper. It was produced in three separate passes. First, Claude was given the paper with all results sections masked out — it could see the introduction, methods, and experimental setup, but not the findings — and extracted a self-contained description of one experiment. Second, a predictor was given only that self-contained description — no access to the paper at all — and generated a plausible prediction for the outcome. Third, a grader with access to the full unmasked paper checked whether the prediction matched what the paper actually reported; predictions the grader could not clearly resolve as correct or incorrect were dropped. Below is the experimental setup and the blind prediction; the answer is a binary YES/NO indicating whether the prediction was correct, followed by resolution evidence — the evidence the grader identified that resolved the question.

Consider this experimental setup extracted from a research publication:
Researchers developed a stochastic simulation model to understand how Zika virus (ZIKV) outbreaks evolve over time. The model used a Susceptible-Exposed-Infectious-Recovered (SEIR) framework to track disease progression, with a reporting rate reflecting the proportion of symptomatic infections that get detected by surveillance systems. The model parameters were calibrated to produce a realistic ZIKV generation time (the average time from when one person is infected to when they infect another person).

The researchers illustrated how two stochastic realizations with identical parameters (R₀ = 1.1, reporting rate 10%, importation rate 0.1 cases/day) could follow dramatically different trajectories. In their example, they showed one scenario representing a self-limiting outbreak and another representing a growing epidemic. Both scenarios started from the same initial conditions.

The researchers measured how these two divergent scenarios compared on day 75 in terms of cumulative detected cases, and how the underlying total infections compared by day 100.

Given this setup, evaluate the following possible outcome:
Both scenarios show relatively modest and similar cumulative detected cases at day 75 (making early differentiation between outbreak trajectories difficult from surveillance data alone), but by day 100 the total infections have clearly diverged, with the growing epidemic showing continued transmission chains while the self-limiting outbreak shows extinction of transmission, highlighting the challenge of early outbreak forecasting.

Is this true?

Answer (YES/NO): YES